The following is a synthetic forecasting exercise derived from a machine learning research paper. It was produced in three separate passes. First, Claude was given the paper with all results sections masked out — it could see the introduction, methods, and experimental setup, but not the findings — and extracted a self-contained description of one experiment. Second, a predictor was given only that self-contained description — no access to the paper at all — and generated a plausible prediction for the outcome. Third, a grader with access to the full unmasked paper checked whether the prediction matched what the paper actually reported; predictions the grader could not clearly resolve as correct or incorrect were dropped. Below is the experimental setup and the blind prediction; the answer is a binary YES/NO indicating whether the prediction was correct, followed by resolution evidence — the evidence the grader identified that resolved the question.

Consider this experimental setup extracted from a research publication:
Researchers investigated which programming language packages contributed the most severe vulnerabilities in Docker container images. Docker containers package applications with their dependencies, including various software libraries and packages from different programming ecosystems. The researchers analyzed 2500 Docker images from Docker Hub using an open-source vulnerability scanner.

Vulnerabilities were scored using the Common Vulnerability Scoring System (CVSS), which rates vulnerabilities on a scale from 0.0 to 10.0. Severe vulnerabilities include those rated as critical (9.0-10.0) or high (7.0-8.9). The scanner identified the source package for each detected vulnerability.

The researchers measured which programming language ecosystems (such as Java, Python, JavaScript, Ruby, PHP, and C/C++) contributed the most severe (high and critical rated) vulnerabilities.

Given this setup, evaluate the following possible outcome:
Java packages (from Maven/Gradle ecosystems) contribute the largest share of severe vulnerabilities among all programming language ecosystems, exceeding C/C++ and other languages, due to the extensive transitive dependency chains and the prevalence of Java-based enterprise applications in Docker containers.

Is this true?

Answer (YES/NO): NO